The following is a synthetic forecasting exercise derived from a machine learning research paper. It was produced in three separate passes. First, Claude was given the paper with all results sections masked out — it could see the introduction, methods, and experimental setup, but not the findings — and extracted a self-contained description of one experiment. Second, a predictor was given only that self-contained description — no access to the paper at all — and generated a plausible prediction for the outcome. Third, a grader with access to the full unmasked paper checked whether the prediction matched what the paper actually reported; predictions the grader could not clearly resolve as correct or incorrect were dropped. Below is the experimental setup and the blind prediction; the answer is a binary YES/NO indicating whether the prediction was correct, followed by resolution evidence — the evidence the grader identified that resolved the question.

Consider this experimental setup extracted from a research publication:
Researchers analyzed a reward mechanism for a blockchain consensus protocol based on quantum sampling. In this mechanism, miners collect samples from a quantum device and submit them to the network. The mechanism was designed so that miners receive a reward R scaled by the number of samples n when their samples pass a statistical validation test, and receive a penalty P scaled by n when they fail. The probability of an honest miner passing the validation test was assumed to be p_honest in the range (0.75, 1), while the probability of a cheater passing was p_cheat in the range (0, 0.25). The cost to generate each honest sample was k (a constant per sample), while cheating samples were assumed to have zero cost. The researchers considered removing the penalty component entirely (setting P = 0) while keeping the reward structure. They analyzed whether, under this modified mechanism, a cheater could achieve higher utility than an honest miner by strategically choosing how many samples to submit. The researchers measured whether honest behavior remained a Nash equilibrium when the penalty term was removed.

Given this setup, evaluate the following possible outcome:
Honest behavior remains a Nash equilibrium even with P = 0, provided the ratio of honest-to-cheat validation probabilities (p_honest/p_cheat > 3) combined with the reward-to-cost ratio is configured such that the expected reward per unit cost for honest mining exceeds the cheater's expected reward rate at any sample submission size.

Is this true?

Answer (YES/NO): NO